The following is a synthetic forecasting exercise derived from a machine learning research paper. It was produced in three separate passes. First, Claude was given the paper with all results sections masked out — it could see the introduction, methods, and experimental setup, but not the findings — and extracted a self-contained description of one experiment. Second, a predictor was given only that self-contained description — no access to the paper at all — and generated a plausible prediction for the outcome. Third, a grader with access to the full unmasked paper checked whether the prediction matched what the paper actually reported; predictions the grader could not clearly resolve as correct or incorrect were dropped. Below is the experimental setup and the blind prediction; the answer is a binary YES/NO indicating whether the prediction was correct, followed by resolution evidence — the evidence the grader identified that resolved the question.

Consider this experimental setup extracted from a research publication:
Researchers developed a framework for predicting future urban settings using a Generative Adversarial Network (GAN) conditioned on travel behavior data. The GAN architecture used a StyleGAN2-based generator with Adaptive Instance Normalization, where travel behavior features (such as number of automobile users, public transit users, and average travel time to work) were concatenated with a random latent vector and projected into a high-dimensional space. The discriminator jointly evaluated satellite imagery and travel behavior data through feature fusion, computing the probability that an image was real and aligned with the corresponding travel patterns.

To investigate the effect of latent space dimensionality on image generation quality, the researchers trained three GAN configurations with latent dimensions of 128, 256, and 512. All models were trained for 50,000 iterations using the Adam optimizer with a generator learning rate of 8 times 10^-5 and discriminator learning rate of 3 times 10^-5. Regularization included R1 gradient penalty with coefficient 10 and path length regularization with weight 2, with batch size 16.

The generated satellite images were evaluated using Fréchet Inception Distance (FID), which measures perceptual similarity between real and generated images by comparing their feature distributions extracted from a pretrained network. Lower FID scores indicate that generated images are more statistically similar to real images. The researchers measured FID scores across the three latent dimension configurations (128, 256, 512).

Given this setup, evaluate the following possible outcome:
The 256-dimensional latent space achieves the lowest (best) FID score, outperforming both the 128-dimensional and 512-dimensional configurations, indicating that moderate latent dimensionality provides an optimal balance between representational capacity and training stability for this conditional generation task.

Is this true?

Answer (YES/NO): NO